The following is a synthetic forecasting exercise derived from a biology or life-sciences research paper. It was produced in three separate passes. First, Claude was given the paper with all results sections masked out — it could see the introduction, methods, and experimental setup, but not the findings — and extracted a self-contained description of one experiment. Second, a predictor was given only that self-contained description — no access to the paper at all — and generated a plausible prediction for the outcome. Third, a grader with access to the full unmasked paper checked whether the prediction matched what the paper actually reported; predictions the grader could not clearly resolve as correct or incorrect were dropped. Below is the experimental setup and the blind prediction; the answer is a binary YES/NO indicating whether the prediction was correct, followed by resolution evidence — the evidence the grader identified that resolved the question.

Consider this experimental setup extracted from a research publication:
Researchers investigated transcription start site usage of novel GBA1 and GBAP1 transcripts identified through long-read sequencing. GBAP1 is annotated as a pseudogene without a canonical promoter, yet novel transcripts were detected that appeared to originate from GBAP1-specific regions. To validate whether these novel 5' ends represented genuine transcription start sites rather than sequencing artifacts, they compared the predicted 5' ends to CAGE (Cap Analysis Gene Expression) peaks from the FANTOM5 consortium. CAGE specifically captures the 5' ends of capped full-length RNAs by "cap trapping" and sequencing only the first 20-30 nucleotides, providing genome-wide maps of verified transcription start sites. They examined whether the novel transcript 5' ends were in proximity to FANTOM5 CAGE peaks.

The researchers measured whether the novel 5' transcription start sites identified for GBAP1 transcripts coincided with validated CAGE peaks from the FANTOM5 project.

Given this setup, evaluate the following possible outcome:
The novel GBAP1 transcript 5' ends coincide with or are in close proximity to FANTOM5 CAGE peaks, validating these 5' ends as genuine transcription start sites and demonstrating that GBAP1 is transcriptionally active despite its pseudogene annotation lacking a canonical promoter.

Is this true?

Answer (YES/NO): YES